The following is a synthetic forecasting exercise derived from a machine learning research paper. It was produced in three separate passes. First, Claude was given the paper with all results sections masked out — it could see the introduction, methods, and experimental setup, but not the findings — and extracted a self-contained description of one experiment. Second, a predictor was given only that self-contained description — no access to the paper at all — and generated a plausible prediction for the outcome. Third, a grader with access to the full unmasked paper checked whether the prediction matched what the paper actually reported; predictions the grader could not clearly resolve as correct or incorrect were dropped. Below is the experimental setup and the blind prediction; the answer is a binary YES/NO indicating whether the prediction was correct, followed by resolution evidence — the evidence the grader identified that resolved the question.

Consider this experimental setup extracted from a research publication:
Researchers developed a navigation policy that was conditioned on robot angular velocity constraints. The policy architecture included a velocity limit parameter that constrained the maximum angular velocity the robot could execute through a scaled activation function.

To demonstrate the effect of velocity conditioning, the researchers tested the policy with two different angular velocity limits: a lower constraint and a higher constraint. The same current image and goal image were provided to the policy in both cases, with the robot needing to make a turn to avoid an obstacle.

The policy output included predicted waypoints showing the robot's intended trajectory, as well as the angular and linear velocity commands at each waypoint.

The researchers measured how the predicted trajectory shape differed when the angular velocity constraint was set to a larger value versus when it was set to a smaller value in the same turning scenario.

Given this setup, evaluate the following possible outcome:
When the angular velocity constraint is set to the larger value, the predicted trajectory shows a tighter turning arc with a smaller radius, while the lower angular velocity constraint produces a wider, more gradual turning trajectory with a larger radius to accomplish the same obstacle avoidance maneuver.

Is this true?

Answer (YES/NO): YES